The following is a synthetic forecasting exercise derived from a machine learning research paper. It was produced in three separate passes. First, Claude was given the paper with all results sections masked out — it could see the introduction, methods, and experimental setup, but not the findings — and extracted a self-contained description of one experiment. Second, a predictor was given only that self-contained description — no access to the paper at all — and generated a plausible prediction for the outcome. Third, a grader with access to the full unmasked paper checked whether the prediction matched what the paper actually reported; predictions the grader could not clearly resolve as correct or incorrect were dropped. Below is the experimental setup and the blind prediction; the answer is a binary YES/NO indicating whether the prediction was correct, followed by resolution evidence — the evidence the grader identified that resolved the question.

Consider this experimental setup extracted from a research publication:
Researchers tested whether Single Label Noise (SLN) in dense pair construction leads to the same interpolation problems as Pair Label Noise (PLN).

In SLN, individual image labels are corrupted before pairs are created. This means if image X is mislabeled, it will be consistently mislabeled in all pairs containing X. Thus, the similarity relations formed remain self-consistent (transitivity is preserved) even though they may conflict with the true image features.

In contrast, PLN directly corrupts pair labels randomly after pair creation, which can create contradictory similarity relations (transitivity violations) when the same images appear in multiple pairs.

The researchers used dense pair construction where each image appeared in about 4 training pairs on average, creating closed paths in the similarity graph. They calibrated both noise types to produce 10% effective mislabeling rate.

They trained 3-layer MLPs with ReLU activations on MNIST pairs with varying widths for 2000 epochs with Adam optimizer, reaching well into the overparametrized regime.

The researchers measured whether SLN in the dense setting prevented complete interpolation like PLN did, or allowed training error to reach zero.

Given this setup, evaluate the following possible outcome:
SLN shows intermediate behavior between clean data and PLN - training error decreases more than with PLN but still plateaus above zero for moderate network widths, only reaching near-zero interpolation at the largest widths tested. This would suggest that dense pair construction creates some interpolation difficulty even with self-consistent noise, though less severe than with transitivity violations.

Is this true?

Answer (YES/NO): NO